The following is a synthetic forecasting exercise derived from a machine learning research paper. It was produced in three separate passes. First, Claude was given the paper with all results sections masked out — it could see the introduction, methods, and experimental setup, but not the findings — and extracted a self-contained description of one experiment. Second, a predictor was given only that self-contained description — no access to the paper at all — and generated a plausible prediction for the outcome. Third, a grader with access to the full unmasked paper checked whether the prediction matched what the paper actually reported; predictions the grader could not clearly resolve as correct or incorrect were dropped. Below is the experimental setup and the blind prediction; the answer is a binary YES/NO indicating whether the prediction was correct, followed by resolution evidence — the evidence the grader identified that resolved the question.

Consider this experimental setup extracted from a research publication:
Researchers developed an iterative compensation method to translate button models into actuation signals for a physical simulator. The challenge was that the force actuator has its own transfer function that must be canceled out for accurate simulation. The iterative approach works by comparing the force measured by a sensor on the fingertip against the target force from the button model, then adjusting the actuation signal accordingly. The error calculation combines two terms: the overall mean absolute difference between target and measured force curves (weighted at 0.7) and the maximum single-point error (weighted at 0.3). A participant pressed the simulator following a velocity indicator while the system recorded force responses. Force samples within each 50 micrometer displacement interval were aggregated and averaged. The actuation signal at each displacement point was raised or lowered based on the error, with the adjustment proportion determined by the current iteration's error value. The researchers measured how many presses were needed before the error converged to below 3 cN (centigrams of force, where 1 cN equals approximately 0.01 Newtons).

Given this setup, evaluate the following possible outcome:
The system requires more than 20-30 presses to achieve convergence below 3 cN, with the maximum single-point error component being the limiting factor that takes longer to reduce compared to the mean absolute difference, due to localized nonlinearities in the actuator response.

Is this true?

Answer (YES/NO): NO